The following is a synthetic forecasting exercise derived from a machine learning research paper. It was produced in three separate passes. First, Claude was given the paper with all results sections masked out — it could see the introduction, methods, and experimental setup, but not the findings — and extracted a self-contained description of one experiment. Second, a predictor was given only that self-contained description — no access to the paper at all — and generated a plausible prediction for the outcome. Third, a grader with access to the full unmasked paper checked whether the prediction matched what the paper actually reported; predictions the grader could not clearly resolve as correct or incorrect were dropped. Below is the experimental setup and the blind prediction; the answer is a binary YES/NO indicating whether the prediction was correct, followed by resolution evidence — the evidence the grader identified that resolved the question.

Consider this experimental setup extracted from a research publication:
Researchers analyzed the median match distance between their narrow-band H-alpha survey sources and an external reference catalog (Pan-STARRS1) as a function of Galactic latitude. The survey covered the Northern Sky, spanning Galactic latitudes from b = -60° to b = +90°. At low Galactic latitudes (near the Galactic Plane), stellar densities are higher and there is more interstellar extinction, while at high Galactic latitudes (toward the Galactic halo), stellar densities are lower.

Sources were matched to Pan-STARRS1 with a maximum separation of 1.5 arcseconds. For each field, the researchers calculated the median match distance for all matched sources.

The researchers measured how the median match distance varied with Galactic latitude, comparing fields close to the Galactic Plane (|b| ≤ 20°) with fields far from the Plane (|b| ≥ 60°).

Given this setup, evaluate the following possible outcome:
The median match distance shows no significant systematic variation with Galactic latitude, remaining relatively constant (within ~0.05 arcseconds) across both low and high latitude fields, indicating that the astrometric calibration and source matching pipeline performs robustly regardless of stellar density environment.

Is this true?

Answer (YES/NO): NO